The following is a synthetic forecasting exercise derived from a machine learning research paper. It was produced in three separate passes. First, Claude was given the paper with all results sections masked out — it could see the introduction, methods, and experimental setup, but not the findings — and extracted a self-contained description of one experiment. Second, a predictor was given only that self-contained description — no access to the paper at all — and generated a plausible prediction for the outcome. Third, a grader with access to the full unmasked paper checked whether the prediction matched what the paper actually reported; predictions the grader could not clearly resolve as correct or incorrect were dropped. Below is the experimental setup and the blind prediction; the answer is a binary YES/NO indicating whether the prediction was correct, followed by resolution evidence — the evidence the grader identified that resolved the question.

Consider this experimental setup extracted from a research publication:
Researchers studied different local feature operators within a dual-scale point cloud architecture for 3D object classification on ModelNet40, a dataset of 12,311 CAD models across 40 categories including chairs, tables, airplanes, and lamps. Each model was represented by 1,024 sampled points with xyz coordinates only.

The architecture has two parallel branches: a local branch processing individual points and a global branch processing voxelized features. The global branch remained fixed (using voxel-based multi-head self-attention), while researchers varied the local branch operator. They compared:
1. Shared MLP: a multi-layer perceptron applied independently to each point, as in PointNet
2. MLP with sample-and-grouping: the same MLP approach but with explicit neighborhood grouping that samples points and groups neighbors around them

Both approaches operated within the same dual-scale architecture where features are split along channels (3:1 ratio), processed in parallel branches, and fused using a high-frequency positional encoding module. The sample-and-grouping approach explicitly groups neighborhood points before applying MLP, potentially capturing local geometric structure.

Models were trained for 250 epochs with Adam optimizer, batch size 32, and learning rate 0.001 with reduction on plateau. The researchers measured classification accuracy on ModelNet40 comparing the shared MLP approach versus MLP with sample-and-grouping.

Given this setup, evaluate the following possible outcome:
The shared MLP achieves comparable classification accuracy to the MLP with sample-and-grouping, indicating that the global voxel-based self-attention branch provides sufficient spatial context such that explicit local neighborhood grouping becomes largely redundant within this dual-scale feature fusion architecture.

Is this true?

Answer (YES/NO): NO